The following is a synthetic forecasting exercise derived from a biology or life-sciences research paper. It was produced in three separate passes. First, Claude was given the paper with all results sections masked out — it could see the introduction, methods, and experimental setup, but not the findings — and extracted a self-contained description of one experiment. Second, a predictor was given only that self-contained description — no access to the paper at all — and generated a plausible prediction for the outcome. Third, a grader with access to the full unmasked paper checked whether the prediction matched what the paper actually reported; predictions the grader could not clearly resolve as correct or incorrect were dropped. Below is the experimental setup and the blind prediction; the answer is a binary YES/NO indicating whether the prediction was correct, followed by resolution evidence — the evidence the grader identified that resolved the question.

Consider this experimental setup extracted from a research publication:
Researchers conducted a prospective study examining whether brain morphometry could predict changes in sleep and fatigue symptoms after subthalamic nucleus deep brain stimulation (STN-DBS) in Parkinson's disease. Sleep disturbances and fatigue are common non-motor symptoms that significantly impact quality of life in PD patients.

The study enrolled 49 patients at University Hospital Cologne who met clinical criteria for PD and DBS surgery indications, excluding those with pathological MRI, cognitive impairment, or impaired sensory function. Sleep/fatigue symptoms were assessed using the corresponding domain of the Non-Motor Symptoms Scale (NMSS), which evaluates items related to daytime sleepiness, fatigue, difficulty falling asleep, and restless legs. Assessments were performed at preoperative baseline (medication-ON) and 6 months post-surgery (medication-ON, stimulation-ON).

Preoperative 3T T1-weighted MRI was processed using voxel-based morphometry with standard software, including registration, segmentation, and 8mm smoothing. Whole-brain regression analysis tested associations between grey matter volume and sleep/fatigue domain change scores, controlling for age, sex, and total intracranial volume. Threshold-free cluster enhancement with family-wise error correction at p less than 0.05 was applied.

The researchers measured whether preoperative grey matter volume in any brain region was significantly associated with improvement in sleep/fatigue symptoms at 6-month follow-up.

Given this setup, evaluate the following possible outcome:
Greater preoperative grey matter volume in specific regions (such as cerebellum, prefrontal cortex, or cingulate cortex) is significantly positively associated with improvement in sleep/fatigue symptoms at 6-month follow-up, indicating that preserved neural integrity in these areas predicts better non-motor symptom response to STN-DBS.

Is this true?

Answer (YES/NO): NO